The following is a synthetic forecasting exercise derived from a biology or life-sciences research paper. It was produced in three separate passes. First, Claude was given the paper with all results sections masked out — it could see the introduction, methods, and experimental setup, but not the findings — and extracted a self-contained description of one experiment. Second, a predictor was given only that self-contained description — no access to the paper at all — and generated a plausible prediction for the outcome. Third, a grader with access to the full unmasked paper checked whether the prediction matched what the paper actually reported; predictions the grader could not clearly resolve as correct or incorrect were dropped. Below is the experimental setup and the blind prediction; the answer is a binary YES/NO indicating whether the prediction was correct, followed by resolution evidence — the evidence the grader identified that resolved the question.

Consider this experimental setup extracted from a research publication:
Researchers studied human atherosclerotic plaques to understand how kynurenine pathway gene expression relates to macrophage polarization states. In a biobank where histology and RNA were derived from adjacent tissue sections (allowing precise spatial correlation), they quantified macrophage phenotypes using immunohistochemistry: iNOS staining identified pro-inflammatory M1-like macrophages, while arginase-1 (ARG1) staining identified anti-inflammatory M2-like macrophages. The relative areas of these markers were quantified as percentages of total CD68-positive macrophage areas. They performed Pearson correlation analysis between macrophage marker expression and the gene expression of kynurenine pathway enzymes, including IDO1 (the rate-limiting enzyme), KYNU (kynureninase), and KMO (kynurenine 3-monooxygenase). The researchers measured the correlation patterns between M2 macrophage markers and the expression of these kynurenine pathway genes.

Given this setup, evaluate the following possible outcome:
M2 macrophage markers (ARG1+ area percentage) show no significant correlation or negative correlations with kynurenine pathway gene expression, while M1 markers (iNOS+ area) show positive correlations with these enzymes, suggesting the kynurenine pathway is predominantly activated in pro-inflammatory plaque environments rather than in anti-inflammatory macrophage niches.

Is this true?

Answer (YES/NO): YES